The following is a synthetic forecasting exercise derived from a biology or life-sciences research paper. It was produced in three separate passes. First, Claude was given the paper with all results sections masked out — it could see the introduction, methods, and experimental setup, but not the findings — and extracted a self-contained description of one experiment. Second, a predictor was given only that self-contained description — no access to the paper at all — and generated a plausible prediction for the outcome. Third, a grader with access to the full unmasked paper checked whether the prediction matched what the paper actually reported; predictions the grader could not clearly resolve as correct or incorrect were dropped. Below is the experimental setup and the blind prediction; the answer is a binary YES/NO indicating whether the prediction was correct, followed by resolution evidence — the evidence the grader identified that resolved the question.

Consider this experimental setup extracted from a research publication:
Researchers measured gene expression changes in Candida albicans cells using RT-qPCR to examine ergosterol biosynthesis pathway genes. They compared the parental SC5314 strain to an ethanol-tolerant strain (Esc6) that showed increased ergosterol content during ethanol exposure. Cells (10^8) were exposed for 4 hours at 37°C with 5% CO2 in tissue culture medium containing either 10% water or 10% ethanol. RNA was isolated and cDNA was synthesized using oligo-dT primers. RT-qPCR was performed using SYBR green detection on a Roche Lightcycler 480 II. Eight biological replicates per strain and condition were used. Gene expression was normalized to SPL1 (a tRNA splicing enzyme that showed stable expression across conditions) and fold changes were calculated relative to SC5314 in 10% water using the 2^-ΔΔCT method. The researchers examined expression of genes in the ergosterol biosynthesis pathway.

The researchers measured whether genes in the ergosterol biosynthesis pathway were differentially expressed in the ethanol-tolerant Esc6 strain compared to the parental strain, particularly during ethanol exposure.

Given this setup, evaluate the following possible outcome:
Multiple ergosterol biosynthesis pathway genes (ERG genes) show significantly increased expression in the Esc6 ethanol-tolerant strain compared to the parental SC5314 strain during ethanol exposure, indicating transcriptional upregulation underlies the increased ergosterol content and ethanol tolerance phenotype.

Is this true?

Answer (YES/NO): NO